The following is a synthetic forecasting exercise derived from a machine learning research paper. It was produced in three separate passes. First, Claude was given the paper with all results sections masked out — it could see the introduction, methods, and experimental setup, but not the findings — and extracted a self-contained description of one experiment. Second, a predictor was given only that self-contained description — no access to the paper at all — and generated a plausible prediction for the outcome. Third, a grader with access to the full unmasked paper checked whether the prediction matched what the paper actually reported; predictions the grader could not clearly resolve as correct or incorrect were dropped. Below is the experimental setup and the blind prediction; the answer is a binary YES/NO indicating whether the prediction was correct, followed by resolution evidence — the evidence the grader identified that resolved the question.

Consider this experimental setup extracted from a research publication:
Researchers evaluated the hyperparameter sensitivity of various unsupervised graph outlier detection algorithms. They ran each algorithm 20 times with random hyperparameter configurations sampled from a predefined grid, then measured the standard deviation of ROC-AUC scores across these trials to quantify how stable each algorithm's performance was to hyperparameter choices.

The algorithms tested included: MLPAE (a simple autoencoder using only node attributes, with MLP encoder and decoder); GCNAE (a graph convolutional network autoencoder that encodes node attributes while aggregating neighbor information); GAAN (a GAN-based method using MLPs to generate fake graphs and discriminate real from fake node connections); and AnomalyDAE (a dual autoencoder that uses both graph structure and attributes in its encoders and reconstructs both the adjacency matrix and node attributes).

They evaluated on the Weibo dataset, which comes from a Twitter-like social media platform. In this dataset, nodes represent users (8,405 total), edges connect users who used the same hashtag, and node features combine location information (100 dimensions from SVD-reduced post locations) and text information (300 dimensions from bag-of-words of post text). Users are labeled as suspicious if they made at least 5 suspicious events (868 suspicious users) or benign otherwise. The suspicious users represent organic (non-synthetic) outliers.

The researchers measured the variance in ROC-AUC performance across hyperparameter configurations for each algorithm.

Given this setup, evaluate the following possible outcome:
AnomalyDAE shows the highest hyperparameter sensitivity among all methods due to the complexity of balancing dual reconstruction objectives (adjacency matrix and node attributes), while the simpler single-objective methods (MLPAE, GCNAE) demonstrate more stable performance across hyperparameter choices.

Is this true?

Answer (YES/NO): YES